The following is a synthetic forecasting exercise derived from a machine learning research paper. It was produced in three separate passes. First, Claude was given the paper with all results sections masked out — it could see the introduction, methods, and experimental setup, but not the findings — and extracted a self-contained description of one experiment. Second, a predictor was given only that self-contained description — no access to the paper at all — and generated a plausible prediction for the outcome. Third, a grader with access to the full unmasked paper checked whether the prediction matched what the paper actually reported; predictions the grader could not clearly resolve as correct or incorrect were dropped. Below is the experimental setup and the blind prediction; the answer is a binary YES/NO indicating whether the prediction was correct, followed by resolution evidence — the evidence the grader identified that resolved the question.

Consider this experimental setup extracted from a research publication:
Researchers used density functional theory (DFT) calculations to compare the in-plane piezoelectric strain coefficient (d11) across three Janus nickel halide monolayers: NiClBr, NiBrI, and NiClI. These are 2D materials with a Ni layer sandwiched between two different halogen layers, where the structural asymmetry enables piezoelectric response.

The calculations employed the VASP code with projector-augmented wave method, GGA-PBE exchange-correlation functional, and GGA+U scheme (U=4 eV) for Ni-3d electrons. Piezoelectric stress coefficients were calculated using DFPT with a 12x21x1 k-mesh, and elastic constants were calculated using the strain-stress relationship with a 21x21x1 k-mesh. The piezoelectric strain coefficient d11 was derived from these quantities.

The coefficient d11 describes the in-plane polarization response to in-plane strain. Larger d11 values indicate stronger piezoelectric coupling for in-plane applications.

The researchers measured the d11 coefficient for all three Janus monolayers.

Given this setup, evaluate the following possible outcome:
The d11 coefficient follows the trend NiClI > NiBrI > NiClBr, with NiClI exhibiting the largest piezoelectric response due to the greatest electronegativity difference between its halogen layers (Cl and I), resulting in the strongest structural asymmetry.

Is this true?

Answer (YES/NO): YES